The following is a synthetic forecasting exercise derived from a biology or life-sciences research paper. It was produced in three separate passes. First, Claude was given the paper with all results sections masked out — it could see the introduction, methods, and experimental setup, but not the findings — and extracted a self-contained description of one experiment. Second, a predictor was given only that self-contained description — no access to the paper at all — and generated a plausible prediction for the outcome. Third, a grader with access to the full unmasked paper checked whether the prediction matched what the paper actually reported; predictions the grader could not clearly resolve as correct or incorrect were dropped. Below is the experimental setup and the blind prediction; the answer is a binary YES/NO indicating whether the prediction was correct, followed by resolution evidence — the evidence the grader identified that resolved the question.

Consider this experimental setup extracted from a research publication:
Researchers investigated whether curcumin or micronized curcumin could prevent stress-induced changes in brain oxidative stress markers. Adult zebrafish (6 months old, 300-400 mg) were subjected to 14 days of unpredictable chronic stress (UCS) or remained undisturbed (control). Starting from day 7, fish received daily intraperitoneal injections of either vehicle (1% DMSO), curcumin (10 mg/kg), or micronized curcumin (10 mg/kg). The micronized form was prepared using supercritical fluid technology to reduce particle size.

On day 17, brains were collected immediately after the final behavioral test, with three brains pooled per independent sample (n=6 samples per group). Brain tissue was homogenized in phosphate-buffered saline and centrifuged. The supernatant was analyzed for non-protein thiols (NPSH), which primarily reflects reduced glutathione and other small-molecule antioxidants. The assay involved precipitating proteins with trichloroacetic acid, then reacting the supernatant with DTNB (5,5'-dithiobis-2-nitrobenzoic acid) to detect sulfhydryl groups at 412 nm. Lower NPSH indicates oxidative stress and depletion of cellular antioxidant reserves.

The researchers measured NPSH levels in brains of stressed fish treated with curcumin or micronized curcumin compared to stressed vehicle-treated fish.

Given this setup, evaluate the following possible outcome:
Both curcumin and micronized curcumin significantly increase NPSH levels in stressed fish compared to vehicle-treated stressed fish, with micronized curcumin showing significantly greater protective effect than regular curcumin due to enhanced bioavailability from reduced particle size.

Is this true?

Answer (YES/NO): NO